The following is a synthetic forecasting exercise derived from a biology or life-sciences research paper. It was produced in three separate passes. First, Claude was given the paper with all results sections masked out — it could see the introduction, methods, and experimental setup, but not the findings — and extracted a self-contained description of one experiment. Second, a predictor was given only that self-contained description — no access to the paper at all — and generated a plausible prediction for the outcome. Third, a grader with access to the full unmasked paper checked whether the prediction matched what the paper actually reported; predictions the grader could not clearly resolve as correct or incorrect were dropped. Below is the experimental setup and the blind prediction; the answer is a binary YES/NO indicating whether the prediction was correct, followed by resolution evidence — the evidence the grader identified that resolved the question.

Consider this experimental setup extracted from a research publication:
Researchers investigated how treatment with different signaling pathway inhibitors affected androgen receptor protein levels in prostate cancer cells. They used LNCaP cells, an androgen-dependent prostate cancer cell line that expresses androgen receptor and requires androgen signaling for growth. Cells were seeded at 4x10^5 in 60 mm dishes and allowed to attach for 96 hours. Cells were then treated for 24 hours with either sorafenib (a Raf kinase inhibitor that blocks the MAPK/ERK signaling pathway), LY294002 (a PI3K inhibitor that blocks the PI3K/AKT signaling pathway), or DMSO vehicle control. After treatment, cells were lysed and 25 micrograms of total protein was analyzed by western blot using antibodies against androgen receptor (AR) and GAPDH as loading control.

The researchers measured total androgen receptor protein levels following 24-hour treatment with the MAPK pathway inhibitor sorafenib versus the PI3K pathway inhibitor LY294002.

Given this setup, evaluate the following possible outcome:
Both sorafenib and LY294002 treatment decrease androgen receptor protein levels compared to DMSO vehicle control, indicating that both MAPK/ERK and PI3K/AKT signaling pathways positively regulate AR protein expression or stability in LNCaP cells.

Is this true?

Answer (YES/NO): NO